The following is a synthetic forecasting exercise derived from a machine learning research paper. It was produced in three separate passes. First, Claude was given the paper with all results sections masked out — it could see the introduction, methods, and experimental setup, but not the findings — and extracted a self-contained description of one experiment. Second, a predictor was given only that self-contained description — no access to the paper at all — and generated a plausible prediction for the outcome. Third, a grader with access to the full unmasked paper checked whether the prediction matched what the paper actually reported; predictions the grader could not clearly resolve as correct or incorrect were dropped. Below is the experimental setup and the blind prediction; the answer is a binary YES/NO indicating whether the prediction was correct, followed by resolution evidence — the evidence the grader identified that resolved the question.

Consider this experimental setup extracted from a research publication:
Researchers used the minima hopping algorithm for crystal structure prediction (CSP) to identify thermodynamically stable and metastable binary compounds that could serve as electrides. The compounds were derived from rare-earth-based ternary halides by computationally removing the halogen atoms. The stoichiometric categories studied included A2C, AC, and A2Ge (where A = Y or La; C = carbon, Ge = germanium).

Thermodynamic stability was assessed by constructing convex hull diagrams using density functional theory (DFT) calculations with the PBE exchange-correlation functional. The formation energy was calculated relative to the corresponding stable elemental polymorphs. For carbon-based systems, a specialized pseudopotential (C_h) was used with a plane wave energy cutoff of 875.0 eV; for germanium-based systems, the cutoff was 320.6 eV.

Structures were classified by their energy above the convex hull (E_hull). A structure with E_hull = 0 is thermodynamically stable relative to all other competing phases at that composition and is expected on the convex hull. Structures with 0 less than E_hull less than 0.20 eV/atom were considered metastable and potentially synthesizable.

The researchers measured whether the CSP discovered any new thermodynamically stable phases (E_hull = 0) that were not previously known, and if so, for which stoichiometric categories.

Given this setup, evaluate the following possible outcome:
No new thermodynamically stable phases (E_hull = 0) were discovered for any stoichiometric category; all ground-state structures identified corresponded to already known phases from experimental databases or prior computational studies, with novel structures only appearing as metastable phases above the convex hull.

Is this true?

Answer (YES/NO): NO